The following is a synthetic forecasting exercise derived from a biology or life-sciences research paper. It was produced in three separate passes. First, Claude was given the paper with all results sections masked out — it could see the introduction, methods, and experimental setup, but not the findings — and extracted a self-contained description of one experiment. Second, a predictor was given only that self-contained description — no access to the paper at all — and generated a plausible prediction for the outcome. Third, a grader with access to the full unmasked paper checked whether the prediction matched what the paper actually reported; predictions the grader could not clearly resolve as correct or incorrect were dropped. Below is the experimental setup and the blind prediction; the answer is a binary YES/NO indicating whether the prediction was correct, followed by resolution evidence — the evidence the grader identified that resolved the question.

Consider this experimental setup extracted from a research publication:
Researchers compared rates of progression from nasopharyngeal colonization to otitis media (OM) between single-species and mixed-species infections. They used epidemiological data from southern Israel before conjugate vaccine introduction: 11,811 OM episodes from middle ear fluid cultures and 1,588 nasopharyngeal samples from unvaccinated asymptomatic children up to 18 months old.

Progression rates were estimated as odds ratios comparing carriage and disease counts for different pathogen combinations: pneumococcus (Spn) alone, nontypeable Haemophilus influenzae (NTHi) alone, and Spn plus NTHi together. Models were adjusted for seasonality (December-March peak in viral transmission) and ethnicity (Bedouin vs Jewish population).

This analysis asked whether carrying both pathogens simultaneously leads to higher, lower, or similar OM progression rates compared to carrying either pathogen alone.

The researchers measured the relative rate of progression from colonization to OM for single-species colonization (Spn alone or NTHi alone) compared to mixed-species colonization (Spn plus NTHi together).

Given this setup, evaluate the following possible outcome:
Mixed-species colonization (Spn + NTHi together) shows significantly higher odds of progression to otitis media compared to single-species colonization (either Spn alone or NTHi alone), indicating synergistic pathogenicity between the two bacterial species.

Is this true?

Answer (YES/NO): NO